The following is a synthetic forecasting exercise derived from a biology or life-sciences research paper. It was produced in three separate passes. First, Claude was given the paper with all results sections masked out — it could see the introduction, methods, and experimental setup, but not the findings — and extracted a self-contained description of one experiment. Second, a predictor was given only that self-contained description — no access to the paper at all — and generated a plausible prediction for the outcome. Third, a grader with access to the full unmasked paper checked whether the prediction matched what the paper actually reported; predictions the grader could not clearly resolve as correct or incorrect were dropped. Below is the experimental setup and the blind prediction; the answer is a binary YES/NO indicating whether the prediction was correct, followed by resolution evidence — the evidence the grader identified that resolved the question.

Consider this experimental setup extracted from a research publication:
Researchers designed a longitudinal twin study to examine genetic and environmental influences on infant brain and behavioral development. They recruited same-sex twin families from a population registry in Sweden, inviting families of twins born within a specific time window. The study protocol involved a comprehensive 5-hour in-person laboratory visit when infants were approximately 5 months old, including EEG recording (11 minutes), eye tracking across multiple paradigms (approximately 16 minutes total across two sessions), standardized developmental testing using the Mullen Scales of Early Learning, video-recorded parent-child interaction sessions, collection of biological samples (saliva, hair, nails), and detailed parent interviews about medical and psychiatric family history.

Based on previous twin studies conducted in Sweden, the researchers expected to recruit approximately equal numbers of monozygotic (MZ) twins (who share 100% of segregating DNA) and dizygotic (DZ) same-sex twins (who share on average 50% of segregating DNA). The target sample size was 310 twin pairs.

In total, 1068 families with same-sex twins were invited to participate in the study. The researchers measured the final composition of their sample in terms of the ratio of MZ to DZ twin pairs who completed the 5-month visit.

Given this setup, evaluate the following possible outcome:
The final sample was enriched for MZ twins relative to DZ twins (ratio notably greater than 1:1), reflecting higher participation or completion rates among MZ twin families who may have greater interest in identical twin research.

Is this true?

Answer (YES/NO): NO